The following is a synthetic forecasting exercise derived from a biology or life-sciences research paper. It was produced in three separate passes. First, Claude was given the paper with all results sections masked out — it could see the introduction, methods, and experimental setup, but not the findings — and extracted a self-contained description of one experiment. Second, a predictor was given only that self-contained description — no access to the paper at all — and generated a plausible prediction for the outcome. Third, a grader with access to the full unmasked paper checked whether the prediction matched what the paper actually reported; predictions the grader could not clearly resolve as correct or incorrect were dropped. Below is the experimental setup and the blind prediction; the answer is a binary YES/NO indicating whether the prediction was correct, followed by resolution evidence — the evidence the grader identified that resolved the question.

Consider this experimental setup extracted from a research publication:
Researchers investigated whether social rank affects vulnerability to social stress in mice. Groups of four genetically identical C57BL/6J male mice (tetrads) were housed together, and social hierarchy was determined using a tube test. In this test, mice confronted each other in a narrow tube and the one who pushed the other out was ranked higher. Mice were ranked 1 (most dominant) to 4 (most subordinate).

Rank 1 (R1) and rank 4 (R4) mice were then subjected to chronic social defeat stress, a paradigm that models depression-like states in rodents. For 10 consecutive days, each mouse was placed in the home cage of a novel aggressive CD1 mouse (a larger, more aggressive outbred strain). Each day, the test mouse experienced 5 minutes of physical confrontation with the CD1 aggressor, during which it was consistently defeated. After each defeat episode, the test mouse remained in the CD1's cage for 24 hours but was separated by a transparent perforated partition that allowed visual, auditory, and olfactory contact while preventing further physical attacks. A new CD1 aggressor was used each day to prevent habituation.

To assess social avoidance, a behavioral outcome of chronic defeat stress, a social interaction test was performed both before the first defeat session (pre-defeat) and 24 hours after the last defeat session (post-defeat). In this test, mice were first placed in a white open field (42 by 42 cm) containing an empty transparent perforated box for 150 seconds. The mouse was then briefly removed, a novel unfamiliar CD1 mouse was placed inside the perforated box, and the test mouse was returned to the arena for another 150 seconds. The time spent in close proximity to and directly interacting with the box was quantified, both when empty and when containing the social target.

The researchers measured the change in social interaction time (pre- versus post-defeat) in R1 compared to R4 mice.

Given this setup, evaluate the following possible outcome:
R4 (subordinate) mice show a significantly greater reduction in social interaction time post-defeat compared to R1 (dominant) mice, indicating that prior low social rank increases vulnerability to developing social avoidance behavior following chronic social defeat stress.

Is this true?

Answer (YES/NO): YES